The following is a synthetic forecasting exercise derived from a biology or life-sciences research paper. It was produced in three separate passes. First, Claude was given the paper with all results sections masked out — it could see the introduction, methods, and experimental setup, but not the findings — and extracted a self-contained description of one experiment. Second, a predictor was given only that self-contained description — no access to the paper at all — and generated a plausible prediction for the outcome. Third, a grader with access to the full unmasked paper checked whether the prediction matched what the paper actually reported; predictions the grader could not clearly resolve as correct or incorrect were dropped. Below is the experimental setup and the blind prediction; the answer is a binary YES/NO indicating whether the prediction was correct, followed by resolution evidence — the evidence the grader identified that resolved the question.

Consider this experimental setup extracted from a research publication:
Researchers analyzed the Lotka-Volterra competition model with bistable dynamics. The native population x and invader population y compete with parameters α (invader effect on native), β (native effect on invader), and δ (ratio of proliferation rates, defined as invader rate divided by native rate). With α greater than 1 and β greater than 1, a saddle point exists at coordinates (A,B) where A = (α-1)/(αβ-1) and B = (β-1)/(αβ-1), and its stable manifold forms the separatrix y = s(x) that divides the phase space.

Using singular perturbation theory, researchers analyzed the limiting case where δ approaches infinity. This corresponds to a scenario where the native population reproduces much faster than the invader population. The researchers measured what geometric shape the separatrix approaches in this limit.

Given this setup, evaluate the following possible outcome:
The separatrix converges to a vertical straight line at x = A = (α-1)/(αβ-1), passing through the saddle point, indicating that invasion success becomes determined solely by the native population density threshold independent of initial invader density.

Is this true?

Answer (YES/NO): YES